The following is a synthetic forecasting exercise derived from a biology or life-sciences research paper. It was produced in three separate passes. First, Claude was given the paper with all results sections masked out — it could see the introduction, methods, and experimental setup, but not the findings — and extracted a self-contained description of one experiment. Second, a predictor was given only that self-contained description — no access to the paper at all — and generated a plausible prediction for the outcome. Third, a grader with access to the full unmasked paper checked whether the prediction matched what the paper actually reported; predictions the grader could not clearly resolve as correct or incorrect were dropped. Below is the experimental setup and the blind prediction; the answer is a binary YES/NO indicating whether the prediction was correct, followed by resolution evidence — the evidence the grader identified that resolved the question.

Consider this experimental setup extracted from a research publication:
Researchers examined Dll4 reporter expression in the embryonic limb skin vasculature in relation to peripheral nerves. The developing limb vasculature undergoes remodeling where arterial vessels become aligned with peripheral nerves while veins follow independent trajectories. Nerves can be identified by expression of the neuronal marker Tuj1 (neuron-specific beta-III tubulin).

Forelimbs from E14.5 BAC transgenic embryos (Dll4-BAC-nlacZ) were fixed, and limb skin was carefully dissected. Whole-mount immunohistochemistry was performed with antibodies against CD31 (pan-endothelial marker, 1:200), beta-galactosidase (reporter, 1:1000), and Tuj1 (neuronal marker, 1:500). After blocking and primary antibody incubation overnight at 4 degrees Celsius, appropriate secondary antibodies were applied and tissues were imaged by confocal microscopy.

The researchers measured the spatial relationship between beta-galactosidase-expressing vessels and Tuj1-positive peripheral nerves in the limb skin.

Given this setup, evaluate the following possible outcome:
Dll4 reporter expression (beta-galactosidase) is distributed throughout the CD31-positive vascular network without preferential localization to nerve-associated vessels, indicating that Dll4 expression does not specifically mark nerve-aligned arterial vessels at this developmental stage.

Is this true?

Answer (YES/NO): NO